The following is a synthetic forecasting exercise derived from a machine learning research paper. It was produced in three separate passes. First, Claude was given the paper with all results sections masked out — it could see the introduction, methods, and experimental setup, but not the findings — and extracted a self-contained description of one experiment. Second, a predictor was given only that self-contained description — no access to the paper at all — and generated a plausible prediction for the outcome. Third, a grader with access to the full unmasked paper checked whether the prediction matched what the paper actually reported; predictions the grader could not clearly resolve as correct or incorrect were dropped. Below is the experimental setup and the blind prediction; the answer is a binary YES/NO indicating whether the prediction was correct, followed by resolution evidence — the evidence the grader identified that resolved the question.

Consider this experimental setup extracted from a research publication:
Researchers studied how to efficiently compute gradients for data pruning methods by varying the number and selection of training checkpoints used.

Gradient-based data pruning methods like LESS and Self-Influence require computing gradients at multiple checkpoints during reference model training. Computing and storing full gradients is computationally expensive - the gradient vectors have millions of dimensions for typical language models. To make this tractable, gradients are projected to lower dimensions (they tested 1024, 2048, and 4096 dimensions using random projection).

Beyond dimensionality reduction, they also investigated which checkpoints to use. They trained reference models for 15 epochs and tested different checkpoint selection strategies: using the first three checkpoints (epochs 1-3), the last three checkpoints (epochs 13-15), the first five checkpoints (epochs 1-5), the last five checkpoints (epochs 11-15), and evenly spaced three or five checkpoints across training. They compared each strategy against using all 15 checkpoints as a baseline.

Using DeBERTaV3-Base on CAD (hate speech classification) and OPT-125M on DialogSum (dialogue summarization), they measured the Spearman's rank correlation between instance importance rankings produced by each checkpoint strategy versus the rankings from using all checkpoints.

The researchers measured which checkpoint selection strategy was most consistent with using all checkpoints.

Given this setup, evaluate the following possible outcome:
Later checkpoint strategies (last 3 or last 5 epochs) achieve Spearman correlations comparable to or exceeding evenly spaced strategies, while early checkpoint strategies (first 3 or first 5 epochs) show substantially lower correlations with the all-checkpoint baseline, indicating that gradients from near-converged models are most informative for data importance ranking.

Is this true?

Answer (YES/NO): NO